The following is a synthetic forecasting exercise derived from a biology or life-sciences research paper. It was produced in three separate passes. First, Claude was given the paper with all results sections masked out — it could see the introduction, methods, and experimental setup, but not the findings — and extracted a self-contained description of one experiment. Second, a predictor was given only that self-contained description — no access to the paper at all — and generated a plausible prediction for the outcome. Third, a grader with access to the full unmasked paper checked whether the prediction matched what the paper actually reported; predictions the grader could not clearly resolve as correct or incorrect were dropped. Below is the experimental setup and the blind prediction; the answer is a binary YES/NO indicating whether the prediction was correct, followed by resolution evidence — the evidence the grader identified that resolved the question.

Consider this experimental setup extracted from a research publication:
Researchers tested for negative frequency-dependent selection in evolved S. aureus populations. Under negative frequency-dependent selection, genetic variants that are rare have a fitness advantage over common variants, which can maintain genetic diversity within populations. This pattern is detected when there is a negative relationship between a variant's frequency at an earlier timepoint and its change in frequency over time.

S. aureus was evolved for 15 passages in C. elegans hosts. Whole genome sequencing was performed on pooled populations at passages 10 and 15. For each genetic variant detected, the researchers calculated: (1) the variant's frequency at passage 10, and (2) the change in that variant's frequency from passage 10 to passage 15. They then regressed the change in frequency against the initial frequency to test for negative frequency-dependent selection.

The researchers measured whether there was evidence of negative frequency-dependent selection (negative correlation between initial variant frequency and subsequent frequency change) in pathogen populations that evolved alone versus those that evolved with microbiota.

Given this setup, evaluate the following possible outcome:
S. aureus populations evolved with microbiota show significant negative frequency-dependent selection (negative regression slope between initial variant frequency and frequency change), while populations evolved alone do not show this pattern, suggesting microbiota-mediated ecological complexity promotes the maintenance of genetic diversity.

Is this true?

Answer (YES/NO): YES